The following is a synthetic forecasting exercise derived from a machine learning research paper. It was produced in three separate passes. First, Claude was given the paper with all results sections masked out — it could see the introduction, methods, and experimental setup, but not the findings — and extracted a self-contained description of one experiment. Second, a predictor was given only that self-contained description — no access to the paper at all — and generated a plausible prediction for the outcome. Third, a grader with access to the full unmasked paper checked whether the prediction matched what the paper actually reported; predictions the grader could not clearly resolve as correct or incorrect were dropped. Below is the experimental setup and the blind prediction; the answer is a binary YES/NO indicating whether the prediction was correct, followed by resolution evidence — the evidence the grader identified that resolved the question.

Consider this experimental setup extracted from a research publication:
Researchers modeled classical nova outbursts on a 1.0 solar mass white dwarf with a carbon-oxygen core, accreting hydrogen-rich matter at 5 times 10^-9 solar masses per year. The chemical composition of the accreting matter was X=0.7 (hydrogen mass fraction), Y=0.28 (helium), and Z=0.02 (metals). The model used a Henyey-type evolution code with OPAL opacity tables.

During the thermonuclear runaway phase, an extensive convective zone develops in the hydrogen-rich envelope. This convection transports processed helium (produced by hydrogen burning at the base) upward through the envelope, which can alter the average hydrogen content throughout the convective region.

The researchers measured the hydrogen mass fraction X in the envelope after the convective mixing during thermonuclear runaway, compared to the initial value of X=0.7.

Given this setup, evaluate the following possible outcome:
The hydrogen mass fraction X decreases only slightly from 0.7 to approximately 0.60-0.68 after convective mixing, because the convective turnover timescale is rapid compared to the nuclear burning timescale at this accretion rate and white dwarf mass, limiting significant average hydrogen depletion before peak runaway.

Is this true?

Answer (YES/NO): YES